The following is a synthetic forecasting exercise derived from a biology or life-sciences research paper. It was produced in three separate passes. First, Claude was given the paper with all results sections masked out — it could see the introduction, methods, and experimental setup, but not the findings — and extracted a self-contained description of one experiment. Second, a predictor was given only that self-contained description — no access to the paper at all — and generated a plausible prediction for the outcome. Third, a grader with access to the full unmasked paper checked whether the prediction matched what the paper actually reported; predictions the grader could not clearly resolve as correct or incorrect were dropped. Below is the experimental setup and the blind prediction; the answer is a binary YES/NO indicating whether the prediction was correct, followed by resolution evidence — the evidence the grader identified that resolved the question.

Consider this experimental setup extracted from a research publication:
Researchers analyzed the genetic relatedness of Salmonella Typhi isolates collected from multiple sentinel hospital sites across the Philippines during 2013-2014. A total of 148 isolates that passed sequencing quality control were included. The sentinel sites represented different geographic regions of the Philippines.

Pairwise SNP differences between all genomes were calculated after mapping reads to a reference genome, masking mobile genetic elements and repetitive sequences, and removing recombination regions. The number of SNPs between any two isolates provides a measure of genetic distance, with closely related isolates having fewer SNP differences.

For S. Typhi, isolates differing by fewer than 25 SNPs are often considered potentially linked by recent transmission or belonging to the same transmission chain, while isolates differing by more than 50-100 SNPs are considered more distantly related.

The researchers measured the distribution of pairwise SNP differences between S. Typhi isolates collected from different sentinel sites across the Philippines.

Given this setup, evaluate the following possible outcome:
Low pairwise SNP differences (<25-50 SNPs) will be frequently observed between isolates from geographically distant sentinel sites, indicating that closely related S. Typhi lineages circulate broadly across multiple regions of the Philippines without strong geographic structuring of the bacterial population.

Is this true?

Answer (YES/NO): YES